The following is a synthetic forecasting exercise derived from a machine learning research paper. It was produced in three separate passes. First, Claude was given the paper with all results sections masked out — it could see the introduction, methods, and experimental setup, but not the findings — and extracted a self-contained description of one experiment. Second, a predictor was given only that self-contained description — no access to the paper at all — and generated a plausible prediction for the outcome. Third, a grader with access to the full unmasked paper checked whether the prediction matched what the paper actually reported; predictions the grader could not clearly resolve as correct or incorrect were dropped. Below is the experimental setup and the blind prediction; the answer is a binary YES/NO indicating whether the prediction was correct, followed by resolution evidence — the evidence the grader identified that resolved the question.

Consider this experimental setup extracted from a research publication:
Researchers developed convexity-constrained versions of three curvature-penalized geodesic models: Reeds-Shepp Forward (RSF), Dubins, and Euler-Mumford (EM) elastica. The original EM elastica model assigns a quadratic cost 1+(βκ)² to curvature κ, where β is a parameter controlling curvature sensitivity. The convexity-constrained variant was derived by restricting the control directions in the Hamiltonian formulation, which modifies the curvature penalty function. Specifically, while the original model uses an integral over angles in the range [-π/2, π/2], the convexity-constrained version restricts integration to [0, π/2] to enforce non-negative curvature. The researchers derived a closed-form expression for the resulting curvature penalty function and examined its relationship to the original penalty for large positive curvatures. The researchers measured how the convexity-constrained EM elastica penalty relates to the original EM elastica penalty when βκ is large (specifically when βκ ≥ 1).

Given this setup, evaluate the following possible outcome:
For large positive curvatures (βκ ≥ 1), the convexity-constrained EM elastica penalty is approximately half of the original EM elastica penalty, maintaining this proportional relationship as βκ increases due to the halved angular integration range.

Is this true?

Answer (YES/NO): NO